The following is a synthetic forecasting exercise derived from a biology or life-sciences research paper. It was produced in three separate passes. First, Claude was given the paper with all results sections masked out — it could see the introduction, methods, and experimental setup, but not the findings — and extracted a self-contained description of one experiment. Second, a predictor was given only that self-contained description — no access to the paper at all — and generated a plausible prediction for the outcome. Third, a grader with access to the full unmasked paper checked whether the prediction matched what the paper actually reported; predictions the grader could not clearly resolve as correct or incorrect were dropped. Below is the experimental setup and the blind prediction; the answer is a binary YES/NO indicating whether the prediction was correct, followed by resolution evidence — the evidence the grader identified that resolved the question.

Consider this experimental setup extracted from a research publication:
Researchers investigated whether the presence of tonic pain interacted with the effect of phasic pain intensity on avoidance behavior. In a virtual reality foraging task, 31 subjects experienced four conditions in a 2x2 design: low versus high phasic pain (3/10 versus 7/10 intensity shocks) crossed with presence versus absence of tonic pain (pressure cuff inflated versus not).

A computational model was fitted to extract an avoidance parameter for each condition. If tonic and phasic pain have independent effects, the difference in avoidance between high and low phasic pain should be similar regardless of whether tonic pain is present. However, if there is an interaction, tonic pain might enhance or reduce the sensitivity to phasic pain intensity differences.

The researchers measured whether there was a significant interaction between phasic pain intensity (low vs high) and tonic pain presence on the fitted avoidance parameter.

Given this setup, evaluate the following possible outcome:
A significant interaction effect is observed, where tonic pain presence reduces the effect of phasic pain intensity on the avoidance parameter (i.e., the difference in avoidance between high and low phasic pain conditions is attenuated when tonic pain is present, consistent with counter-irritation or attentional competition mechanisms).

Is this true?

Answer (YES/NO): NO